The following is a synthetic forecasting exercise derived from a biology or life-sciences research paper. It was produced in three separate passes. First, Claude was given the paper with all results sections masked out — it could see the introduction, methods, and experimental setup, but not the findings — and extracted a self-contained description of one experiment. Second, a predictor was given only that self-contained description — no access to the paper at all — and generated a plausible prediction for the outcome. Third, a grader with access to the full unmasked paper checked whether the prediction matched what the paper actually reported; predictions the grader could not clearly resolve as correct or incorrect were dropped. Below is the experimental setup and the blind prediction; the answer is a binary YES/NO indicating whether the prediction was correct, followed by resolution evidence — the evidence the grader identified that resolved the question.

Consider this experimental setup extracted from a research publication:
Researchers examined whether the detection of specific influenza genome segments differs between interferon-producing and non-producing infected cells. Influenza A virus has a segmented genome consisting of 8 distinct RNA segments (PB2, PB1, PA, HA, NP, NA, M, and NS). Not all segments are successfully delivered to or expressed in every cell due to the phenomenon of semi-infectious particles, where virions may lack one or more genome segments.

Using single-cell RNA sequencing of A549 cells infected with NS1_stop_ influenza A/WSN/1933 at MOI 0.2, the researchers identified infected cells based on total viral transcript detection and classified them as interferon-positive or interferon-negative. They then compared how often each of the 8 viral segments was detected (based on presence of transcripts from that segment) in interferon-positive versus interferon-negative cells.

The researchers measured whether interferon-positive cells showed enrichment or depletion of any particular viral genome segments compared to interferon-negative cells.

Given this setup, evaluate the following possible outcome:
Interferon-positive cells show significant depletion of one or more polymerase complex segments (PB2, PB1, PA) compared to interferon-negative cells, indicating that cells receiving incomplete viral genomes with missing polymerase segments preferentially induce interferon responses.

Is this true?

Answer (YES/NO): NO